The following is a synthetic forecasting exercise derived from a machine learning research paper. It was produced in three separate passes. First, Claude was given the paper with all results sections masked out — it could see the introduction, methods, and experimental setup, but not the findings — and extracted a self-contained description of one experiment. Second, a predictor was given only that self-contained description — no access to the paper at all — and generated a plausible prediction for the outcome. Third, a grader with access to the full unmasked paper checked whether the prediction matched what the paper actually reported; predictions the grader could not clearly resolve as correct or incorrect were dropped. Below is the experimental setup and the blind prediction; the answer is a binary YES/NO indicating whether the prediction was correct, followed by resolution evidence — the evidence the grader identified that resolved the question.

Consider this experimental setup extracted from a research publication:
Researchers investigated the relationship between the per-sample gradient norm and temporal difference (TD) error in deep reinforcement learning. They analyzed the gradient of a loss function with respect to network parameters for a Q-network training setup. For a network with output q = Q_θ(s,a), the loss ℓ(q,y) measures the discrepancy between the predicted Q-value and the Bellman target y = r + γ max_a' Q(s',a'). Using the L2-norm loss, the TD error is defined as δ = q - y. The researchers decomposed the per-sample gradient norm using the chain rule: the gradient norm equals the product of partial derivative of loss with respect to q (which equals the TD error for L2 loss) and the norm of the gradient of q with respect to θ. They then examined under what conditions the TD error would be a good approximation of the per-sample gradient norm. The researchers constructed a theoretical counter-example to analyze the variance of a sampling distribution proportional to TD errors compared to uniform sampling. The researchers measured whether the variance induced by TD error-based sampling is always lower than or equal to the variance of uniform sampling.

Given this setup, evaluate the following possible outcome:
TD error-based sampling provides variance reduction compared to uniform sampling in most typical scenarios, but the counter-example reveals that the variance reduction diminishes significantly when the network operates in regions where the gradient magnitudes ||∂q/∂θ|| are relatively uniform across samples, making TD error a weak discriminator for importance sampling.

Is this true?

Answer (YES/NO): NO